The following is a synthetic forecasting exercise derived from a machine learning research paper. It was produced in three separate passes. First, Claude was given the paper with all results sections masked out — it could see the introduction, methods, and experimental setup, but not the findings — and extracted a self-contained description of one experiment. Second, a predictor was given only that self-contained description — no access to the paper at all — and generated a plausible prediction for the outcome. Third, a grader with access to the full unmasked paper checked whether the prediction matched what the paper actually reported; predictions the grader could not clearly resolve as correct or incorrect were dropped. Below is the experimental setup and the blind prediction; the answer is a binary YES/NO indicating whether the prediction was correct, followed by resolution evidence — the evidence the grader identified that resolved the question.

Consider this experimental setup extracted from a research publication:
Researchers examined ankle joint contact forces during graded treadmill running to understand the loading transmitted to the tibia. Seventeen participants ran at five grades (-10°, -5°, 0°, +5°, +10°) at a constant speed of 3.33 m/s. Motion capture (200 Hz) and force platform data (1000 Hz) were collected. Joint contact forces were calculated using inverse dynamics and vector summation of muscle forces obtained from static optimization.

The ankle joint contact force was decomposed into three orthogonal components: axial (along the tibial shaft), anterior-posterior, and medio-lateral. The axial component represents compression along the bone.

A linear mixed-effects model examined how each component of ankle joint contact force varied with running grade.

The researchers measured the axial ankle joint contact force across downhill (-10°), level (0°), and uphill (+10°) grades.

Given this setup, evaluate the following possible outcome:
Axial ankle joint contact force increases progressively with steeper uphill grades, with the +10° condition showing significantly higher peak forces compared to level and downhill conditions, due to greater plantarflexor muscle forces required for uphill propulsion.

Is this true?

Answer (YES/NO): NO